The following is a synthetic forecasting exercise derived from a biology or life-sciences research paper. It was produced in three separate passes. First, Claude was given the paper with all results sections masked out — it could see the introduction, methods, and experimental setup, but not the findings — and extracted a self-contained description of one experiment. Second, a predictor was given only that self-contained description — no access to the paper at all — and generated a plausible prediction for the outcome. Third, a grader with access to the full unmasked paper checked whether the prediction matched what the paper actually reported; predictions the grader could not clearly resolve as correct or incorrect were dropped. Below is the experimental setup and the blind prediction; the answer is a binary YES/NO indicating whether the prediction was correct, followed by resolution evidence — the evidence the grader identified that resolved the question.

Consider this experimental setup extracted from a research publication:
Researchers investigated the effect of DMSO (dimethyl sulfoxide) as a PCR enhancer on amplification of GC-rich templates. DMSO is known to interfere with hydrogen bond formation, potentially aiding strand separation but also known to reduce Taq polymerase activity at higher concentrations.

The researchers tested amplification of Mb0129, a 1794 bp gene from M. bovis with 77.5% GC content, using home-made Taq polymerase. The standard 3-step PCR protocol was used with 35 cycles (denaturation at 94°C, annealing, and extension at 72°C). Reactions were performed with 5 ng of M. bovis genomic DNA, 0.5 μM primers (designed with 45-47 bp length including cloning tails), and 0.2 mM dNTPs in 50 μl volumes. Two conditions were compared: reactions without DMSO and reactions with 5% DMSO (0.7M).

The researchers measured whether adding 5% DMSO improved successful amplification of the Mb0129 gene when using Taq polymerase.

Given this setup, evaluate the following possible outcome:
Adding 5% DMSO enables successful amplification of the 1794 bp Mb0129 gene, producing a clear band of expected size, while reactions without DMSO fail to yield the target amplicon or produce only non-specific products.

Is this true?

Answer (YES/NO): NO